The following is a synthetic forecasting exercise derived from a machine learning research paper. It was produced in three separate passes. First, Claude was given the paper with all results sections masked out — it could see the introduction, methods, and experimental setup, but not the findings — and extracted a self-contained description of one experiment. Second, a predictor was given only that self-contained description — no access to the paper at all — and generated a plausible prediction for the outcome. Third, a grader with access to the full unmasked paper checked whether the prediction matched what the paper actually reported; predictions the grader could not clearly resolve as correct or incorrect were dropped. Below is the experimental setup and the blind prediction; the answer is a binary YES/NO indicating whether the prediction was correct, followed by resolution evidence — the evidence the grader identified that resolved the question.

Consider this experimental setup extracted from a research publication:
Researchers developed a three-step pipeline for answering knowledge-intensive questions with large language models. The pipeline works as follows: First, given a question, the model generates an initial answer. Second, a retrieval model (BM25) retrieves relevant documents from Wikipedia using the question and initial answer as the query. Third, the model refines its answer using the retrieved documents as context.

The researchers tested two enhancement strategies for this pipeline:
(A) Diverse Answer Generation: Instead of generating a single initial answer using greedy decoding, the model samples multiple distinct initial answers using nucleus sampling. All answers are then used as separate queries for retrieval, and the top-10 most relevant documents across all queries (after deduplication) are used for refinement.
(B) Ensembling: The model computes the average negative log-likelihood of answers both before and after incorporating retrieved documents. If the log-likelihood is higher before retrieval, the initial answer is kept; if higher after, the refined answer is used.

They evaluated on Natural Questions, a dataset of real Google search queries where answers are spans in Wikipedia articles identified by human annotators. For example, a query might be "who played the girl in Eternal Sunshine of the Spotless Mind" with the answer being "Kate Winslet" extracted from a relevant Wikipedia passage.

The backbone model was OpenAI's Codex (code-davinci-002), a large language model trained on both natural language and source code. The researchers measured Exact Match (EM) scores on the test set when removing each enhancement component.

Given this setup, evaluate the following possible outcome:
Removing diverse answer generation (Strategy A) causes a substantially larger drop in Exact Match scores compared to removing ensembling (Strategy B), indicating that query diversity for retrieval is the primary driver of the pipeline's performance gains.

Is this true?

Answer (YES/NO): YES